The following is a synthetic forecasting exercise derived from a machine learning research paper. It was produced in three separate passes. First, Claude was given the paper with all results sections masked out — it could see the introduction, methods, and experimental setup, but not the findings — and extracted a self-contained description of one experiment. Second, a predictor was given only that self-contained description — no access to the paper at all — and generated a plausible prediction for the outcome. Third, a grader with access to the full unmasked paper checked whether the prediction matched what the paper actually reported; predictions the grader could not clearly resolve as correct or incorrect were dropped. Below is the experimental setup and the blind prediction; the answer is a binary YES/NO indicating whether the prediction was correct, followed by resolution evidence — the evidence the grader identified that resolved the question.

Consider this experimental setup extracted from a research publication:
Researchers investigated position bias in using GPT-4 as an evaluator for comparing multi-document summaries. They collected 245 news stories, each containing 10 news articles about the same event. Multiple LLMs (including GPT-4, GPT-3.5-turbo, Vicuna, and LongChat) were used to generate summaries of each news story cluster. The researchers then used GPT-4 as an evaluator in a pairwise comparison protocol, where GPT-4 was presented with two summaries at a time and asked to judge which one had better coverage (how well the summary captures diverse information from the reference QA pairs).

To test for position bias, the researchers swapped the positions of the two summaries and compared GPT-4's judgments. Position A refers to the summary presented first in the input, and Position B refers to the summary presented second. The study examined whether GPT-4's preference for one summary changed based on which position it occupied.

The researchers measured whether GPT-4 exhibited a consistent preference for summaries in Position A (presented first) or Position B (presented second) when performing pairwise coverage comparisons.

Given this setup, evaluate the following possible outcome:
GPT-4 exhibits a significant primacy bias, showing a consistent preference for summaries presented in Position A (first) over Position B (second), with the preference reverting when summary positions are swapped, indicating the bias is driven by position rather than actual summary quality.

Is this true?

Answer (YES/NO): NO